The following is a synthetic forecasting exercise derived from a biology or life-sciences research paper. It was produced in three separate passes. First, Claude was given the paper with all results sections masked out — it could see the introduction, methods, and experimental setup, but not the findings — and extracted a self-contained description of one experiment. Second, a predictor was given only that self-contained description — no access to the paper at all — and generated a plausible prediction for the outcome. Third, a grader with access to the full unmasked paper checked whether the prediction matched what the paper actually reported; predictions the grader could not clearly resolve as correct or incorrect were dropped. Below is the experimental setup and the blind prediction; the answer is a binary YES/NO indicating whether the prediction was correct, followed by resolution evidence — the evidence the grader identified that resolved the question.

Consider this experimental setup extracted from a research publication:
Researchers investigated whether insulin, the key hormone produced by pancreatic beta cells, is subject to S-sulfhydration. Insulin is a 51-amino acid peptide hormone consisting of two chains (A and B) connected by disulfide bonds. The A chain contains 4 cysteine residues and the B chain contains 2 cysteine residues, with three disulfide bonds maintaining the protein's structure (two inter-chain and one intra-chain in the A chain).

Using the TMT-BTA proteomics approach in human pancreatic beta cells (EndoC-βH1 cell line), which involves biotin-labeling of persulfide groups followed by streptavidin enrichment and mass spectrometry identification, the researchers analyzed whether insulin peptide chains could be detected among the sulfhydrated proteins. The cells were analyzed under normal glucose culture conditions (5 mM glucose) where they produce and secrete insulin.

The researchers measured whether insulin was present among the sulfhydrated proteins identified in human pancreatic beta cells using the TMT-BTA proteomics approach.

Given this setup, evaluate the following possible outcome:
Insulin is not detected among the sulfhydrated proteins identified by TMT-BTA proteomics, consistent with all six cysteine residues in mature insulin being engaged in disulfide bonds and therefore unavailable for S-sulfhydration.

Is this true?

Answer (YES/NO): NO